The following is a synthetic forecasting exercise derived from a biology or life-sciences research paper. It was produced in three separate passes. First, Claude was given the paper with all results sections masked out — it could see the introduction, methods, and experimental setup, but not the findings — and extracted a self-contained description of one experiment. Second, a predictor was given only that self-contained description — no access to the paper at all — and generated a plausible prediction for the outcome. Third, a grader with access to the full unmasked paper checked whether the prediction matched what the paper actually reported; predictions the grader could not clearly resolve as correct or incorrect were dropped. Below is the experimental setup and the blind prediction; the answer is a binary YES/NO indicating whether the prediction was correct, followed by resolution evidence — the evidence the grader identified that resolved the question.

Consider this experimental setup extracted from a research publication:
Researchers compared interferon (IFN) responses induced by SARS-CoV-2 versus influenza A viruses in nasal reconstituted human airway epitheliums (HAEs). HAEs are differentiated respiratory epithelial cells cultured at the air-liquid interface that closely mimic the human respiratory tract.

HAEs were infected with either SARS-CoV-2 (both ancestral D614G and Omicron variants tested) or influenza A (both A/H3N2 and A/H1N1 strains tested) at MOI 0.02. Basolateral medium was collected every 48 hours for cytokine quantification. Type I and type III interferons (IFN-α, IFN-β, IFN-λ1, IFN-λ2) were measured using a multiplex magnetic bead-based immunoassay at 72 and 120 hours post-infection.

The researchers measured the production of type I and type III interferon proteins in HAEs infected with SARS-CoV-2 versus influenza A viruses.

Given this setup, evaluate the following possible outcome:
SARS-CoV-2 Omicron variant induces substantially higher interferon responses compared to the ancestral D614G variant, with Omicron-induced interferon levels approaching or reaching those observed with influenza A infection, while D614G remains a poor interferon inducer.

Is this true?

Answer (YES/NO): NO